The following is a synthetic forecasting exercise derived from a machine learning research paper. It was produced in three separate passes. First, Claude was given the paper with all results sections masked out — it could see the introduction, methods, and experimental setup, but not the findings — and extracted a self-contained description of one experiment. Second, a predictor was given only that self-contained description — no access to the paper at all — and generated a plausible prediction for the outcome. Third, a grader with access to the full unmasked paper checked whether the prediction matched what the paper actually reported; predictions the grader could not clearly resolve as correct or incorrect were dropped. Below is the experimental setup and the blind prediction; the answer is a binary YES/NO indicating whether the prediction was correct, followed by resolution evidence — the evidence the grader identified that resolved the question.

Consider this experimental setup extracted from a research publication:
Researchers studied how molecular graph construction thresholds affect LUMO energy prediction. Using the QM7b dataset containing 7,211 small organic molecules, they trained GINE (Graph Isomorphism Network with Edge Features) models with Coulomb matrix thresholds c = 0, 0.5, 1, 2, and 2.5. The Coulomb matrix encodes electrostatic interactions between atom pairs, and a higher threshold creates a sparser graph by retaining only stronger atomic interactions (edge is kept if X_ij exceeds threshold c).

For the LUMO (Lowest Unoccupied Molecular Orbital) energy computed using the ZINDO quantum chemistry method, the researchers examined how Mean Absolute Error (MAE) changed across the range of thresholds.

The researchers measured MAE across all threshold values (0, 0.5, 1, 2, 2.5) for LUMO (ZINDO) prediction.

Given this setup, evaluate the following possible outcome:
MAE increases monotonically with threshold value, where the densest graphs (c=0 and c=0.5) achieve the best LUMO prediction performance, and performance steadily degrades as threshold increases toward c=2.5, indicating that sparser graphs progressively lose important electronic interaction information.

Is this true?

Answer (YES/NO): NO